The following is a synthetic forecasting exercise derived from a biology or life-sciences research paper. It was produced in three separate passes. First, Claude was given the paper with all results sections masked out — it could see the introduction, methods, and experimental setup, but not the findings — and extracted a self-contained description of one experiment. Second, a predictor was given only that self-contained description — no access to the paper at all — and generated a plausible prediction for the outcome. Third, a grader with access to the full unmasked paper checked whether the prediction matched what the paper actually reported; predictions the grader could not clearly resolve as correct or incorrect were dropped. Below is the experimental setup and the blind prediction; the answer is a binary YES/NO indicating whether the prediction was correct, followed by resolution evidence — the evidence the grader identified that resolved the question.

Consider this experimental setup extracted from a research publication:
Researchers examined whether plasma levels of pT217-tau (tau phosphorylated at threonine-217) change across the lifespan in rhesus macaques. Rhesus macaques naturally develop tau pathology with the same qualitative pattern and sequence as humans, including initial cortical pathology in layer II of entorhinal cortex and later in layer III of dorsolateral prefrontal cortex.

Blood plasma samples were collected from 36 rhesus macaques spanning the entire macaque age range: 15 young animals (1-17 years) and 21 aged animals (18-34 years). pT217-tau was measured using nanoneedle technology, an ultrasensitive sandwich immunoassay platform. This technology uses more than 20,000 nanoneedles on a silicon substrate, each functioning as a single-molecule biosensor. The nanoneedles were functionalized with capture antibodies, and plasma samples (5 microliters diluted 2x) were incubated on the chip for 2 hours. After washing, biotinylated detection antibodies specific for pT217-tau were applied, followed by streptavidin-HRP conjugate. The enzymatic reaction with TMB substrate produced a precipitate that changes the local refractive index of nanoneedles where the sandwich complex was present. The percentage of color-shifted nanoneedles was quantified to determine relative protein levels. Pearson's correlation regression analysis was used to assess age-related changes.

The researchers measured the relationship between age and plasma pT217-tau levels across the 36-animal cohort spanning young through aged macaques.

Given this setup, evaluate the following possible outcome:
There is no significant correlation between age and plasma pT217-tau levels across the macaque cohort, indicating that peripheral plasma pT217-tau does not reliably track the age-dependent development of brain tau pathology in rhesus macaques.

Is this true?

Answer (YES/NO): NO